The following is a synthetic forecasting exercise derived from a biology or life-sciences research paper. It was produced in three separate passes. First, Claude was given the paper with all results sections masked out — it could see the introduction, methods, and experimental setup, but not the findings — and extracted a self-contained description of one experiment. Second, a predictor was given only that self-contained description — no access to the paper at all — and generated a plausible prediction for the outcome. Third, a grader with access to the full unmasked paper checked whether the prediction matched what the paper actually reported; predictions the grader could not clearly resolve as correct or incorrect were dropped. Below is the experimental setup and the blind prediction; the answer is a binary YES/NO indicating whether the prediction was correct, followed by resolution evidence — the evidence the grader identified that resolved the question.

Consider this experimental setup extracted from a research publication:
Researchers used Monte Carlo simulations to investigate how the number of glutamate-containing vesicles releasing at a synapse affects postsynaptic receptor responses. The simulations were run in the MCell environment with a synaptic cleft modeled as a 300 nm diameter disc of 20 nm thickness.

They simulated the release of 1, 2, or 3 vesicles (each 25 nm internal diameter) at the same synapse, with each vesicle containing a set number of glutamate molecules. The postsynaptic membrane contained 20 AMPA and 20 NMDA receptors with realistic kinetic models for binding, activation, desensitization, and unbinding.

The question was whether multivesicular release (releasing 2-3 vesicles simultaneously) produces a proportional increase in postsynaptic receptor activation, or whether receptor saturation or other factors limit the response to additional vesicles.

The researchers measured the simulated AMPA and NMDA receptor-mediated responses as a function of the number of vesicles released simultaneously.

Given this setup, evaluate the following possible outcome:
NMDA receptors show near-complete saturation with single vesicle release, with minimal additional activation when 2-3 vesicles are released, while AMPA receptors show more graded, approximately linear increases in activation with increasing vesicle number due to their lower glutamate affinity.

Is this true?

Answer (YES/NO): NO